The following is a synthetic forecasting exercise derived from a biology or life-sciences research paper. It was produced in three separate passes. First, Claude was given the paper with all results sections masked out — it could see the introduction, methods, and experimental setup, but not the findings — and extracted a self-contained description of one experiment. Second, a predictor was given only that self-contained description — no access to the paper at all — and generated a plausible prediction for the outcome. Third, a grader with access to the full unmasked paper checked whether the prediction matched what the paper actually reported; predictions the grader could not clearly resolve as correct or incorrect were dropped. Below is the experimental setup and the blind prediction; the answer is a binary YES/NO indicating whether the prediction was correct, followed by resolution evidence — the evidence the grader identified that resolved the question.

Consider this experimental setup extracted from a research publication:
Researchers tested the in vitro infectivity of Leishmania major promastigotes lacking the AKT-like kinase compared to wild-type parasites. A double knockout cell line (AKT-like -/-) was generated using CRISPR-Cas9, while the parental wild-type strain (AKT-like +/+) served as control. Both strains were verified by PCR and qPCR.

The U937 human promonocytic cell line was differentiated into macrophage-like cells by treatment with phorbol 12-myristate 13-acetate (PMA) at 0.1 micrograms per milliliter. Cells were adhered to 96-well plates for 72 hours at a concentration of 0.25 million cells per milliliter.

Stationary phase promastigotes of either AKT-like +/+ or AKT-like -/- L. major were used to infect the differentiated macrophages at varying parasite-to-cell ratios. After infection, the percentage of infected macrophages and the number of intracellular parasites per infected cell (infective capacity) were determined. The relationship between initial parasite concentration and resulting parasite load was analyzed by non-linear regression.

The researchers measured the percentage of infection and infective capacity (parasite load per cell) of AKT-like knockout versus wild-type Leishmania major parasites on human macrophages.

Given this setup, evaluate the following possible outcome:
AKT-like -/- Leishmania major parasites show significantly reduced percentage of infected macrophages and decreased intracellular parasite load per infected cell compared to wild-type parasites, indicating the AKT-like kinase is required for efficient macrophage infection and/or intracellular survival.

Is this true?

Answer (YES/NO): YES